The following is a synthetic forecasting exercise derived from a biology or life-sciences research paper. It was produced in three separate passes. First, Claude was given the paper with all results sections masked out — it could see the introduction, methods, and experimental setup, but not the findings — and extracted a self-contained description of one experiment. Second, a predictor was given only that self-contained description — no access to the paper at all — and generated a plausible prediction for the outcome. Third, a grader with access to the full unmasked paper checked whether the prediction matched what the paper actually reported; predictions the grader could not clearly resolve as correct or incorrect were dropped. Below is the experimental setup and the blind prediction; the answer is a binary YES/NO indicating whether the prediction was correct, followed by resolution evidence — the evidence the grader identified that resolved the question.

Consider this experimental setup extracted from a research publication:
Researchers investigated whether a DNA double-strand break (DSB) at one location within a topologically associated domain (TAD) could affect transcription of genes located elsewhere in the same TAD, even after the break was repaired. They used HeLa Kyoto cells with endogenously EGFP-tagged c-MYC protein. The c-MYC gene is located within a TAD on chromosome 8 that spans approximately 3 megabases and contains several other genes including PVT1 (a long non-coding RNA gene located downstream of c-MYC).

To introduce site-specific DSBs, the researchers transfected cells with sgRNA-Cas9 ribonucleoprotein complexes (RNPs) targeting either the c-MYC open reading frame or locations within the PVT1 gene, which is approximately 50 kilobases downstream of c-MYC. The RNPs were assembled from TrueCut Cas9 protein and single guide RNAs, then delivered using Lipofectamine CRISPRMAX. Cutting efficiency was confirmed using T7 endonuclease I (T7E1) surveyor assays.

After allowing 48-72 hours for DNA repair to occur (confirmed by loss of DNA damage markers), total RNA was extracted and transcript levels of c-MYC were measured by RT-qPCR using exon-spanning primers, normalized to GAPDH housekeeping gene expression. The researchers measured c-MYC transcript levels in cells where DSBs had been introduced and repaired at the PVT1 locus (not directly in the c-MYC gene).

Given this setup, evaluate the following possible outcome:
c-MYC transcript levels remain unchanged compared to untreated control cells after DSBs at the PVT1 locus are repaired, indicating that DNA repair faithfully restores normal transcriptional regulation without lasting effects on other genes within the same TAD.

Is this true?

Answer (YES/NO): NO